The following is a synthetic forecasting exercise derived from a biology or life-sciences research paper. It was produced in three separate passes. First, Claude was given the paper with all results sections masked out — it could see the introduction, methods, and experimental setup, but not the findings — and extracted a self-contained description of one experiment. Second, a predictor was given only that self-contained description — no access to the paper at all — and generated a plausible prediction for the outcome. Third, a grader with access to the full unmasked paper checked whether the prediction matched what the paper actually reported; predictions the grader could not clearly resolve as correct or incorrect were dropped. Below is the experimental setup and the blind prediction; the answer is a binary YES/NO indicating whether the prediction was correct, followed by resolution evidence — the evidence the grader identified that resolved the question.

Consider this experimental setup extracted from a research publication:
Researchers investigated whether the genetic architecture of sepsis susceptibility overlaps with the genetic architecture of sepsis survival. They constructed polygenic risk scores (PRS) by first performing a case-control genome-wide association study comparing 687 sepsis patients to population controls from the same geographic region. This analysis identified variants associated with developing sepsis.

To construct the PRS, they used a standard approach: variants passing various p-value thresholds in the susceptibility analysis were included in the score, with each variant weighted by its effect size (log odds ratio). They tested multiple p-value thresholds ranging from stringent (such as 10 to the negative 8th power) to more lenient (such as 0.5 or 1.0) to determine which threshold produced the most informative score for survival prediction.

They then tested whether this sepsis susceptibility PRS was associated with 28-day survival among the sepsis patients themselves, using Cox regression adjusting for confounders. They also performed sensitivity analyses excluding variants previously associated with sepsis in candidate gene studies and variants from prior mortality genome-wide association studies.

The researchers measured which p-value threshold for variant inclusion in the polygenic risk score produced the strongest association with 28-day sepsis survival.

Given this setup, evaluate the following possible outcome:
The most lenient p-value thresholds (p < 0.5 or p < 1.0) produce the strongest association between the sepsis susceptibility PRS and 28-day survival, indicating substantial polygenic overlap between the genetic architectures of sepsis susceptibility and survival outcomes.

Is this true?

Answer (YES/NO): NO